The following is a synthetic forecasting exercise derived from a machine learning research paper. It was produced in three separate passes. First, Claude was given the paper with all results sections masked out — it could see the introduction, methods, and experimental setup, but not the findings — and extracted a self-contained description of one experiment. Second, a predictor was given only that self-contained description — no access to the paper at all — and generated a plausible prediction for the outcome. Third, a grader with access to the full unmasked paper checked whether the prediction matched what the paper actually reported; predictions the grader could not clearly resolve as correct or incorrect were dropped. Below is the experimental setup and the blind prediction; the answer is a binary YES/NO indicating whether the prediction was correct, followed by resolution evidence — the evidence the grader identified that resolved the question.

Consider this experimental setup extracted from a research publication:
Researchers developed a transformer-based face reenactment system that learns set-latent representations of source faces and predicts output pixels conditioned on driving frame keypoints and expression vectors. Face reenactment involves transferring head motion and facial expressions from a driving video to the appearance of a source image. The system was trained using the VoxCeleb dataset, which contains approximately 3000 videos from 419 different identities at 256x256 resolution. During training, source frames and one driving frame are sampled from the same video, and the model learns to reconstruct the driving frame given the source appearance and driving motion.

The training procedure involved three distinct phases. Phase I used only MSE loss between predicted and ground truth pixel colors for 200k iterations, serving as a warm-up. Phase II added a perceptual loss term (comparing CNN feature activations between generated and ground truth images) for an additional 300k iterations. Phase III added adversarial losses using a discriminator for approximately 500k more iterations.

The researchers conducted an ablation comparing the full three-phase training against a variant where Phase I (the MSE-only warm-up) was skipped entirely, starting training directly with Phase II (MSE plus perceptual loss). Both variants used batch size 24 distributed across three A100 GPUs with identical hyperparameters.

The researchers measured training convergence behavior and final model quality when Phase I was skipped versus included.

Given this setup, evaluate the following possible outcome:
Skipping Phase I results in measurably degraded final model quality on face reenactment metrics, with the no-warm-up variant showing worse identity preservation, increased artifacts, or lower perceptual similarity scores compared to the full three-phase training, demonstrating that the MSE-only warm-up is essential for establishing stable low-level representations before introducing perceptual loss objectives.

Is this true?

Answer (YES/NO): NO